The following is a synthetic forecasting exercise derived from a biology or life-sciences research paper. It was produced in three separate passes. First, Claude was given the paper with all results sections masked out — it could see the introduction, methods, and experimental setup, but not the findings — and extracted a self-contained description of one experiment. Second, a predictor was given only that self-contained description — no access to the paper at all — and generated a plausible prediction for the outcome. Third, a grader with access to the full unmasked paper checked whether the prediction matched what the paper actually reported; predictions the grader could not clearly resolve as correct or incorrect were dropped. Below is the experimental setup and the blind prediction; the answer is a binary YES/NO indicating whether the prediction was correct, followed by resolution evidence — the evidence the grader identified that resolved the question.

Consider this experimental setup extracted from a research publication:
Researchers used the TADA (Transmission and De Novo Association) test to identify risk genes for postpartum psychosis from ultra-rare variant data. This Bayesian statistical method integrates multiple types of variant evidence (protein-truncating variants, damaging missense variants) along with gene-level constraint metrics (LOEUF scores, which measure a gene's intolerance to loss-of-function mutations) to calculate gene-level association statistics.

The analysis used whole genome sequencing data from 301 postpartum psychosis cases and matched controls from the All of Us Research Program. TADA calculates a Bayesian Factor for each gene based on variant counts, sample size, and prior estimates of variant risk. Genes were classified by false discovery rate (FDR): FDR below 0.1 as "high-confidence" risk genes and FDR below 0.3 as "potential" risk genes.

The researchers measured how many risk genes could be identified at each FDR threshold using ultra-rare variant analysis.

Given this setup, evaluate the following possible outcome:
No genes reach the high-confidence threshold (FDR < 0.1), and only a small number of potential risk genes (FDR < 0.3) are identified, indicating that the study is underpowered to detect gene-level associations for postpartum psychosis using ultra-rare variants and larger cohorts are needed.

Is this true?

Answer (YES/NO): NO